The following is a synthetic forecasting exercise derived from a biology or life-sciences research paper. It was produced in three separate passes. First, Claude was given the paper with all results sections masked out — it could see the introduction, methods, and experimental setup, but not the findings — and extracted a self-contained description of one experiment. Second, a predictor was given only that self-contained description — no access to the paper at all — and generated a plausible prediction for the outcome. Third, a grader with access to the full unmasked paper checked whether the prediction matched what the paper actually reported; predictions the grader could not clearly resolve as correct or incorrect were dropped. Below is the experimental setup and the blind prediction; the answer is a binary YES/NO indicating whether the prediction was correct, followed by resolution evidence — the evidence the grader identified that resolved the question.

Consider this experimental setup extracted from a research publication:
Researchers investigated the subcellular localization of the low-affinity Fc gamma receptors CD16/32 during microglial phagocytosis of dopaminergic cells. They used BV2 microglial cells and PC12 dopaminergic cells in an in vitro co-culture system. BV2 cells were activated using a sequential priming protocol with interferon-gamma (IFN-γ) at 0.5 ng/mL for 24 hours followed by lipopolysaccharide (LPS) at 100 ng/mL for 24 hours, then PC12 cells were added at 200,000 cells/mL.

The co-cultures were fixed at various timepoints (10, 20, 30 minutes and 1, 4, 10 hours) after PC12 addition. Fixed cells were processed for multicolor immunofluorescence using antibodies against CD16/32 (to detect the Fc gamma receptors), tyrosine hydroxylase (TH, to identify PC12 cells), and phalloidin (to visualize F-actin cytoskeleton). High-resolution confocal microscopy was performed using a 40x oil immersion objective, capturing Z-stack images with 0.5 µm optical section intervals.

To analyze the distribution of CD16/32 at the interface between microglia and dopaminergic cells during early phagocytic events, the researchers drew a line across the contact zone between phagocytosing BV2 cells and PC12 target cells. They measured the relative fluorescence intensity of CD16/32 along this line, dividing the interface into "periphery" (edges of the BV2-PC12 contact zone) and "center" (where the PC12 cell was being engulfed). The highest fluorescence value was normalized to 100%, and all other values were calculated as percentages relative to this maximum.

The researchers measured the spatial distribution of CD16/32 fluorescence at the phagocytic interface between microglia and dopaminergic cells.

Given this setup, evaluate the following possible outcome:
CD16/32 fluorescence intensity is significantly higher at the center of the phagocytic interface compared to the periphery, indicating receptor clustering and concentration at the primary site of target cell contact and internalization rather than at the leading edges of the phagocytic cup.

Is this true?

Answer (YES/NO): NO